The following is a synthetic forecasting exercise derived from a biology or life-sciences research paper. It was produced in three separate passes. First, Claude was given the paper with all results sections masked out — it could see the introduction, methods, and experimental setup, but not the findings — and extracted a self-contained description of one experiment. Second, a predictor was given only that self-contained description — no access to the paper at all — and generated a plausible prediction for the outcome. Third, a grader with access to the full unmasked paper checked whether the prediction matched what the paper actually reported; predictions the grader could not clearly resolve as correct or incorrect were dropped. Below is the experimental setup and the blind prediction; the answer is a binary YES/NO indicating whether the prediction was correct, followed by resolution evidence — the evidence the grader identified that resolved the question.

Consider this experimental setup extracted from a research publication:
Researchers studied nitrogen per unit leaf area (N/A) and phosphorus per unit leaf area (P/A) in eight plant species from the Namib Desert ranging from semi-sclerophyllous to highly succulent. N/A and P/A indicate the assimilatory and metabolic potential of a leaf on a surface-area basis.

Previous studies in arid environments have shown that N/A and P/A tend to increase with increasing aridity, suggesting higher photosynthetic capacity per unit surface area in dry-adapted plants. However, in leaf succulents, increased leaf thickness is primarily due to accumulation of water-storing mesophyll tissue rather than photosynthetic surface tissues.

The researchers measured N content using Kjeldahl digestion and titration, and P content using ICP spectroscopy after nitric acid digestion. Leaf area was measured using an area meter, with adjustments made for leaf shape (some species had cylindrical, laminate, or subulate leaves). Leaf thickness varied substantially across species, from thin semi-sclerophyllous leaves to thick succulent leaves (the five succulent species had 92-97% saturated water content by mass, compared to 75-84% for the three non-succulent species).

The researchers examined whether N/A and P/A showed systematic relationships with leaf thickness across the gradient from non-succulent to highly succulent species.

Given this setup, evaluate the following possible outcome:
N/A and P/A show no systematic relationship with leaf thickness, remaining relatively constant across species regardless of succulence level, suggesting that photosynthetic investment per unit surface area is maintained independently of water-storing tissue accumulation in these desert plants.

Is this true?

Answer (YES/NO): NO